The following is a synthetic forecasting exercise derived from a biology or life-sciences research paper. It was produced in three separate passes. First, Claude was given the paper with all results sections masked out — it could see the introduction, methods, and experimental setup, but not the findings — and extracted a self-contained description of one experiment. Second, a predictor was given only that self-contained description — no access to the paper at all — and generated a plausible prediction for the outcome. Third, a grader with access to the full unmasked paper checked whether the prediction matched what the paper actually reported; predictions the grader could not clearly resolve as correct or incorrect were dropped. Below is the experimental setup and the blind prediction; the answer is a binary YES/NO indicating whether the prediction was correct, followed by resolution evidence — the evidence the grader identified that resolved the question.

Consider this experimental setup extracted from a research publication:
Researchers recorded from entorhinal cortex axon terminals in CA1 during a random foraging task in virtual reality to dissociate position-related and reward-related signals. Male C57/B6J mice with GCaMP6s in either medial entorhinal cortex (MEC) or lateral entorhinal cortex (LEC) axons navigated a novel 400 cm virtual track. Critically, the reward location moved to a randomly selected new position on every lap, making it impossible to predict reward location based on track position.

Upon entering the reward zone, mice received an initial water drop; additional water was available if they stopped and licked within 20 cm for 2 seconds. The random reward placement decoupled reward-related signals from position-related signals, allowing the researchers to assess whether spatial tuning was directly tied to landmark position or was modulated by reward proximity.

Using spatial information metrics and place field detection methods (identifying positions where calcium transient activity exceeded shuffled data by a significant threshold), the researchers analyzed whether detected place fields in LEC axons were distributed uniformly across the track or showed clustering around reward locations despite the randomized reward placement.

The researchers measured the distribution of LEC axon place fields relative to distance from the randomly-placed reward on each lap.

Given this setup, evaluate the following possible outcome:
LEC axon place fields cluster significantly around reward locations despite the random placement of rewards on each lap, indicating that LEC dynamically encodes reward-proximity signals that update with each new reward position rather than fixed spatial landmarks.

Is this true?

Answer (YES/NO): NO